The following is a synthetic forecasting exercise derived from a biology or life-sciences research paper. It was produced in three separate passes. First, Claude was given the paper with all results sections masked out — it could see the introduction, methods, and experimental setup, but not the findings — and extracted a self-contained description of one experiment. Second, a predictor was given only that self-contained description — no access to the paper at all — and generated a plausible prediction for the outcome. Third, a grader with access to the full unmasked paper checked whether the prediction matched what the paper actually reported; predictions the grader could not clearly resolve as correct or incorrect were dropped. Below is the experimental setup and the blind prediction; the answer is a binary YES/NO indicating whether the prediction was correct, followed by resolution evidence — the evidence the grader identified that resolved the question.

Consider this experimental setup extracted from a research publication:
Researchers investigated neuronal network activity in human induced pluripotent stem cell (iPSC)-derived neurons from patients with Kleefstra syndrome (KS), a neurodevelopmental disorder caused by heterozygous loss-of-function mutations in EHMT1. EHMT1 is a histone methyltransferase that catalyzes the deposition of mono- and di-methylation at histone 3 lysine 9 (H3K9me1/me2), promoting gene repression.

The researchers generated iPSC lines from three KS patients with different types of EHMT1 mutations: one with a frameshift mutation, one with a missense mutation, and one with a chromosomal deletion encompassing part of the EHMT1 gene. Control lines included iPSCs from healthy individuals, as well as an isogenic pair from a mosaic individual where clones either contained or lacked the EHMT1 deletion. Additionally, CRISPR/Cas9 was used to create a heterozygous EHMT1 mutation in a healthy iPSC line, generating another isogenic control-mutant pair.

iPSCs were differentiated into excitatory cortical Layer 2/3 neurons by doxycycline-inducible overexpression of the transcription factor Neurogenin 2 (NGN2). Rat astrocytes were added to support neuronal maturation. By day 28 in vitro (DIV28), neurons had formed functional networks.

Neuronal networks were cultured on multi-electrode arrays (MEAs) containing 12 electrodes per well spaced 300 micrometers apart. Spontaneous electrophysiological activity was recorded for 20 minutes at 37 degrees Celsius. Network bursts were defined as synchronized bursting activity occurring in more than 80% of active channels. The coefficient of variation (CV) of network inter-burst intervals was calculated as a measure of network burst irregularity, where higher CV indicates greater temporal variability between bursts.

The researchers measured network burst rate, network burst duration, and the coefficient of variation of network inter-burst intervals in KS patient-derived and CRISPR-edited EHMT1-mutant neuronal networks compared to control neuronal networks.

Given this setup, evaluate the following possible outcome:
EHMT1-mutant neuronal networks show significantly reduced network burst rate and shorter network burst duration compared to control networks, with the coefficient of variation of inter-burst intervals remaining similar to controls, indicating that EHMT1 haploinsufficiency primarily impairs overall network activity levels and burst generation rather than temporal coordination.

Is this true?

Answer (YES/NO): NO